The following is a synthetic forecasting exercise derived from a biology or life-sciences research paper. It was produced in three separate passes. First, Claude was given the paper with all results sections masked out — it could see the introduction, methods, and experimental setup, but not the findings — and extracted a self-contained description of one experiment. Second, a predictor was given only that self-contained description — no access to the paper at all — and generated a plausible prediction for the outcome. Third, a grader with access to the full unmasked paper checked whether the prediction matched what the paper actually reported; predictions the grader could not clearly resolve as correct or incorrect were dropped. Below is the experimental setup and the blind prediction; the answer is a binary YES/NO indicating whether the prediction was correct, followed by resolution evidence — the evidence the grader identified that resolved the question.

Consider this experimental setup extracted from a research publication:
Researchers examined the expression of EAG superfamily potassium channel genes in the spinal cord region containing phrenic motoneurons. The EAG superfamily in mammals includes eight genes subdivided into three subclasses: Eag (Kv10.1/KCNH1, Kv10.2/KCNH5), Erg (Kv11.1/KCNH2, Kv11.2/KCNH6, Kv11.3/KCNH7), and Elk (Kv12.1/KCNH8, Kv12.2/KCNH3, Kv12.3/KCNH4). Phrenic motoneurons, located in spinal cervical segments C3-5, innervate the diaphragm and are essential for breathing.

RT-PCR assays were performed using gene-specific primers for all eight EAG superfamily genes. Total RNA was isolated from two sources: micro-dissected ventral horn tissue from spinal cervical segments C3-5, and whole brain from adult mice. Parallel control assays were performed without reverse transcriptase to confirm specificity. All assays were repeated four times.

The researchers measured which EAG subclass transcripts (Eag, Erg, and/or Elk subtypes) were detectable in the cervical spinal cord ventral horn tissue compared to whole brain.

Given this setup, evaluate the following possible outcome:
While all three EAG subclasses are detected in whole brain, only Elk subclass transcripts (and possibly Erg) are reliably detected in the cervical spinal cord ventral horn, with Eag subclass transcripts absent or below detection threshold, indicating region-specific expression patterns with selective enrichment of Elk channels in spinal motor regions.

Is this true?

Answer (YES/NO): NO